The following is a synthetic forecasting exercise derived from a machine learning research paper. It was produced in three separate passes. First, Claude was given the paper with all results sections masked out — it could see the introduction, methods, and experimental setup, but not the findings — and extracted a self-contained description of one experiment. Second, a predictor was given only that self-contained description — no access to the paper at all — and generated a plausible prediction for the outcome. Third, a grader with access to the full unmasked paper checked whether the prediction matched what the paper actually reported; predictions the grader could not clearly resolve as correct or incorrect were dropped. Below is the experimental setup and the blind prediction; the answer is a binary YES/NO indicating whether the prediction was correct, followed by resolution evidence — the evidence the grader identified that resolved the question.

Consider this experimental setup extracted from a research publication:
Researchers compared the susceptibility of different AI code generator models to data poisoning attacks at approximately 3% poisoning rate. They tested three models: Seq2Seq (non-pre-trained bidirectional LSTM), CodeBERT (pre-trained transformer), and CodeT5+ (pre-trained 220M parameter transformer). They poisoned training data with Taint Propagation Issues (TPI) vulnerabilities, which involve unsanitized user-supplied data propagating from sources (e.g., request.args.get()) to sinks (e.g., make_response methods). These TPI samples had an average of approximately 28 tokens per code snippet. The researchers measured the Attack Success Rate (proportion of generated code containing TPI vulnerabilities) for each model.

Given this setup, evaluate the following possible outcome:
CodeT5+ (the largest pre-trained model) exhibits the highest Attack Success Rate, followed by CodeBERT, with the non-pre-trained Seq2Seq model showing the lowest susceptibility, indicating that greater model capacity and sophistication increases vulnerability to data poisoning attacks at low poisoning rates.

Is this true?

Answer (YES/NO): YES